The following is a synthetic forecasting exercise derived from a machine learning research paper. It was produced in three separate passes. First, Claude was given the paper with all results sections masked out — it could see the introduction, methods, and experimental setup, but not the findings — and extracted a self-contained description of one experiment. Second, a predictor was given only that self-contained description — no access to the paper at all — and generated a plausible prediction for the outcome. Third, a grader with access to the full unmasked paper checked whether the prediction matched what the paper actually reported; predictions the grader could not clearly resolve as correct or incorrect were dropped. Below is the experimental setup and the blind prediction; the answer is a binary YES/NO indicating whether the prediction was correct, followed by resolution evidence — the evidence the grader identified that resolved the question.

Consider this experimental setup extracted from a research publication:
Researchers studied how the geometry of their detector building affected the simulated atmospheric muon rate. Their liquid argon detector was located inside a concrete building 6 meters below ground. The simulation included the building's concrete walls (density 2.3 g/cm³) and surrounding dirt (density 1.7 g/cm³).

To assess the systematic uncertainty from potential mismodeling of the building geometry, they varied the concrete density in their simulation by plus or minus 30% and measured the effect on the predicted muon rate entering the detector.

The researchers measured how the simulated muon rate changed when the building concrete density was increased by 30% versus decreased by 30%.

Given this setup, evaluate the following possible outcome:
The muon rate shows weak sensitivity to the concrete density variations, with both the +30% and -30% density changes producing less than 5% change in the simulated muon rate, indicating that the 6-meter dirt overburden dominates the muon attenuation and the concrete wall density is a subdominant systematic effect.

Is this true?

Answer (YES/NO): NO